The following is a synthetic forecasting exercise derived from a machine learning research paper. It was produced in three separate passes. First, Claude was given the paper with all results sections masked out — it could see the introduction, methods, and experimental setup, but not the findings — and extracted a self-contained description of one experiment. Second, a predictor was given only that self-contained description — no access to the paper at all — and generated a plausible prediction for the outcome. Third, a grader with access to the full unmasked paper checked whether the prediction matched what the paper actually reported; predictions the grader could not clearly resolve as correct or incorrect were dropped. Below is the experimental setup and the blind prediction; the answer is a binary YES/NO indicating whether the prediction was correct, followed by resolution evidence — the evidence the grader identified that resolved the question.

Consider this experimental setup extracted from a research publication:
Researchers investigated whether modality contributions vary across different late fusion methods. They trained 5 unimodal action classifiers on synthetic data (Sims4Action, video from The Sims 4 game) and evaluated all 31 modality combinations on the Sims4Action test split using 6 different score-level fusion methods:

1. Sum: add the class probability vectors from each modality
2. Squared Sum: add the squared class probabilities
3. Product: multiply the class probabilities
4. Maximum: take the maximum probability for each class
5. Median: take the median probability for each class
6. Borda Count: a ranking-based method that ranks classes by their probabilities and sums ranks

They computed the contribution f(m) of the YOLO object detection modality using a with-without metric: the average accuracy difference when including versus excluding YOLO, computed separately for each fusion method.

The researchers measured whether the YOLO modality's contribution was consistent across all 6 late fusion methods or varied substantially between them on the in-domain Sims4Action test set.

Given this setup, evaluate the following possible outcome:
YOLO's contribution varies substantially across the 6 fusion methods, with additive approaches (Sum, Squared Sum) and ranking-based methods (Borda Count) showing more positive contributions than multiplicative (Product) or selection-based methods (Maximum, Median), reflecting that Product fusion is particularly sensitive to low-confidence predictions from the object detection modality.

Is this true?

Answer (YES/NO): NO